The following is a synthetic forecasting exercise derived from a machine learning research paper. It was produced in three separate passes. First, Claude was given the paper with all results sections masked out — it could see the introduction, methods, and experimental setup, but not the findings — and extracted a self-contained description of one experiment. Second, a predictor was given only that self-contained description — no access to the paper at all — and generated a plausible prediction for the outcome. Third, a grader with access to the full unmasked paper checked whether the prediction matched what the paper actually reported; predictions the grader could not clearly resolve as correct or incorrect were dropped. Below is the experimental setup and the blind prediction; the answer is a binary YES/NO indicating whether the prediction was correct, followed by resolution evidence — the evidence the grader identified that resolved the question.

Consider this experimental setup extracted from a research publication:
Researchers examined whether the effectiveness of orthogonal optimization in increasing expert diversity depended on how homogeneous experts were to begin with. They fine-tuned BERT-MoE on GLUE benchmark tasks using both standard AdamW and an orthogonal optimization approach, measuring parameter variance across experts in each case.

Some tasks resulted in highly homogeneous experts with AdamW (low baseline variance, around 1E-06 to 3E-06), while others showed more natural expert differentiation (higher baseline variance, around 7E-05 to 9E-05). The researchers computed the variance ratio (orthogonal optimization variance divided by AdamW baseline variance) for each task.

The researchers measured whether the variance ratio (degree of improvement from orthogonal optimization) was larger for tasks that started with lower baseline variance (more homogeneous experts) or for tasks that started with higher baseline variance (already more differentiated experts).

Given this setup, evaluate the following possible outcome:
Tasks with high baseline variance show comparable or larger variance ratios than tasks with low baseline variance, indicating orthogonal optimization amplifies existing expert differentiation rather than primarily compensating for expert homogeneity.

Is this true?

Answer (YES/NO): YES